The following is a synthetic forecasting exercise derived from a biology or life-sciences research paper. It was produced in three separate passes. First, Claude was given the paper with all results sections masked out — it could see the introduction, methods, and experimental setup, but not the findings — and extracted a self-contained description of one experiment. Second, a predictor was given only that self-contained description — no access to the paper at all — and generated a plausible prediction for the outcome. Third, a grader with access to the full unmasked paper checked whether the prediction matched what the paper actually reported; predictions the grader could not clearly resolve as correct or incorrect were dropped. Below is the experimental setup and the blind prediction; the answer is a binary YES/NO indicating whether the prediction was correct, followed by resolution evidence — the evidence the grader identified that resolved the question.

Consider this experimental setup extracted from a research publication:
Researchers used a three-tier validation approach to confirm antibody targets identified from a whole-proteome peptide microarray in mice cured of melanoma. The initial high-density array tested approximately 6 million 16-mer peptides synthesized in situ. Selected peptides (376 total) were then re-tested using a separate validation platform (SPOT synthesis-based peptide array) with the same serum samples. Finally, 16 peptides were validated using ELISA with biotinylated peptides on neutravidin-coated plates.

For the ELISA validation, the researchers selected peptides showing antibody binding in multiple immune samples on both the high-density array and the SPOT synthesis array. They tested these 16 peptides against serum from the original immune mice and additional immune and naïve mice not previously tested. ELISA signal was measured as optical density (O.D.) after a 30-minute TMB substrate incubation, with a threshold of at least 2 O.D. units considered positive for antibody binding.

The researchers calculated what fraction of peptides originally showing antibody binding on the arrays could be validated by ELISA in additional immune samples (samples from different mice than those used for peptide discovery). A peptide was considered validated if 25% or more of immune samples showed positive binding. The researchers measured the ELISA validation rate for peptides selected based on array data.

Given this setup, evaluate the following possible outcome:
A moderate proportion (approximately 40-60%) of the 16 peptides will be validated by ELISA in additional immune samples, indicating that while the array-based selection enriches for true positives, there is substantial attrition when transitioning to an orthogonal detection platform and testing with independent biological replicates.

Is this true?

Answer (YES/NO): YES